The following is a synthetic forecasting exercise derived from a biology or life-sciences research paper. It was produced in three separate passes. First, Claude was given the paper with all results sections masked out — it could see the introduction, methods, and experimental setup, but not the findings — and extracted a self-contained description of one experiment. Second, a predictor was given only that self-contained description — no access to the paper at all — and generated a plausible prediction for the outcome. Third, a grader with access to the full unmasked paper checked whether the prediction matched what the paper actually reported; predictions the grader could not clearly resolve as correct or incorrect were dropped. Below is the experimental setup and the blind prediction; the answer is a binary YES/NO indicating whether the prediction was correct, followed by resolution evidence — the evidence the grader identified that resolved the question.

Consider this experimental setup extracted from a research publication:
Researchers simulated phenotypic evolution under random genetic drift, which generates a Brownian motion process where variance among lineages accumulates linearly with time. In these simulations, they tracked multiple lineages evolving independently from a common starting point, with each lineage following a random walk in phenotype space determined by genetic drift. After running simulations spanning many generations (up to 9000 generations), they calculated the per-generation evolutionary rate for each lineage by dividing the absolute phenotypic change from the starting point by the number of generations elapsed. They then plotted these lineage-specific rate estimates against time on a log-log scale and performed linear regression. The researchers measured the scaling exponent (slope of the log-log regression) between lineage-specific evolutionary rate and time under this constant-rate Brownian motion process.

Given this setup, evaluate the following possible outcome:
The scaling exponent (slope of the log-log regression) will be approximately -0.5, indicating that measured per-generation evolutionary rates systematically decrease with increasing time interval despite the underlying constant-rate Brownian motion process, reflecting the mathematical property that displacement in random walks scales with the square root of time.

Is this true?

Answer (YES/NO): YES